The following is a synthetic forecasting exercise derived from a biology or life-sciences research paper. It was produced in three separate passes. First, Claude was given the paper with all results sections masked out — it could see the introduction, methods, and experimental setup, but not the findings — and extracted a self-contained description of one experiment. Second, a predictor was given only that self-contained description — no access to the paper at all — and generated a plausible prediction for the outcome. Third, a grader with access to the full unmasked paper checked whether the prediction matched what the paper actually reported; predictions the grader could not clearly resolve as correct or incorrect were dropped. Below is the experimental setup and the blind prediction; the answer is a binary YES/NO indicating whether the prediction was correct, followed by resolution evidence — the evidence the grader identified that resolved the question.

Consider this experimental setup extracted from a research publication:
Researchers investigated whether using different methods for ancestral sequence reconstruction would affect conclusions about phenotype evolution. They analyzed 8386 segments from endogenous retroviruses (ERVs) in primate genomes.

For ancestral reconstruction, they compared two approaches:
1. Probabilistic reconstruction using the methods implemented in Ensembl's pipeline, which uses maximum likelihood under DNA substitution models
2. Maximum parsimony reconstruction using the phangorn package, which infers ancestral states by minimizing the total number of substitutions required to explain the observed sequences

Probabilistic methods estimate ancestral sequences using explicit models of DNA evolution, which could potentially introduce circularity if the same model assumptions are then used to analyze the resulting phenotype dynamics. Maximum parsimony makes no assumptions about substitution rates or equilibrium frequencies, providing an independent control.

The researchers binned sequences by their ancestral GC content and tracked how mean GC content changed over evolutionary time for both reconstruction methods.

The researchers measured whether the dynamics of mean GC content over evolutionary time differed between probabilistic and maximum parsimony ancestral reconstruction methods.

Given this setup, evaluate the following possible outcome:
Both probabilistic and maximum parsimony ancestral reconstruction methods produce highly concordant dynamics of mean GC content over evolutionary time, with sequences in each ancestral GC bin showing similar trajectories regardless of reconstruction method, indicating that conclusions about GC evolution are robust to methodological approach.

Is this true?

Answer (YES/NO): YES